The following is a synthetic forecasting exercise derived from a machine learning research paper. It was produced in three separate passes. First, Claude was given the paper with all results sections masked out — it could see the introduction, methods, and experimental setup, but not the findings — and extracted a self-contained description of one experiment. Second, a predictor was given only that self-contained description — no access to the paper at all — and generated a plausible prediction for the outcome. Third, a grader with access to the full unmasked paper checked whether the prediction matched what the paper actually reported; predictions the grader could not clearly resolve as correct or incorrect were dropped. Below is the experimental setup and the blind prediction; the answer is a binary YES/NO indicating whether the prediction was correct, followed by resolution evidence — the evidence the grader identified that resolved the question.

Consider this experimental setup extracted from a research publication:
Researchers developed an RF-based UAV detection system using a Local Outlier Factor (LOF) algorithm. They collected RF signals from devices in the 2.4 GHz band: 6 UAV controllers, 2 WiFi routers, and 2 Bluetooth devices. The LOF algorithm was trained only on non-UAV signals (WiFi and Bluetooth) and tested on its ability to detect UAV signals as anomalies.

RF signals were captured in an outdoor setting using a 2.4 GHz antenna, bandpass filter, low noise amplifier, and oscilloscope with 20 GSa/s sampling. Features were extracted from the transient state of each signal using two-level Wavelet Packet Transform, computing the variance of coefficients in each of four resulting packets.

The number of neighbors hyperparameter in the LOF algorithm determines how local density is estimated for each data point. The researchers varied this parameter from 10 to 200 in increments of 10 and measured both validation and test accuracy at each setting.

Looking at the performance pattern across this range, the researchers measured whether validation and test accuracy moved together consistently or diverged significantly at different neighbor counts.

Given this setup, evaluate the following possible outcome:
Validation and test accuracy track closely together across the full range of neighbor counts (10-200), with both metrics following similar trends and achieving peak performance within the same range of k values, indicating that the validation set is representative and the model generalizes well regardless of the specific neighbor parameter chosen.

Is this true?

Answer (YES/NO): YES